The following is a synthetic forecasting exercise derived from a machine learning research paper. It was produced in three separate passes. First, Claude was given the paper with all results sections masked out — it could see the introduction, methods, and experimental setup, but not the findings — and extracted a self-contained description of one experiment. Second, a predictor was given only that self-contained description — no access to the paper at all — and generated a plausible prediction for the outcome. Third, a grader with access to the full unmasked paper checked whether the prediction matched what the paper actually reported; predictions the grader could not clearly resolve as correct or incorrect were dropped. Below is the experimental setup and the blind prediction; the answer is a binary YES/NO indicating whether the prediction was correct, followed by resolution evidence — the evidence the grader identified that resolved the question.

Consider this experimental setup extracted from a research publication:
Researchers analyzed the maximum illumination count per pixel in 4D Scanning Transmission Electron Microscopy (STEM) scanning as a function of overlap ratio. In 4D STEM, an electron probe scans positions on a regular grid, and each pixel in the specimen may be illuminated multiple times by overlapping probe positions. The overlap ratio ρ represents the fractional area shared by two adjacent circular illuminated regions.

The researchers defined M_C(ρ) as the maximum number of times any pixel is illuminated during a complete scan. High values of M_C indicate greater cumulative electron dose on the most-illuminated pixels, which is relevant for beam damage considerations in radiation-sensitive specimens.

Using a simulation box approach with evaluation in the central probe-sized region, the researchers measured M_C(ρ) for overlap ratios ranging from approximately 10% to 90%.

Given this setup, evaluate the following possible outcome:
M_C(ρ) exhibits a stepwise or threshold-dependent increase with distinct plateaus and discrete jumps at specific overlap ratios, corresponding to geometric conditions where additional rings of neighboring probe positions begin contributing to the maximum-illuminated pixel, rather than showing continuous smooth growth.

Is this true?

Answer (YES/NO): YES